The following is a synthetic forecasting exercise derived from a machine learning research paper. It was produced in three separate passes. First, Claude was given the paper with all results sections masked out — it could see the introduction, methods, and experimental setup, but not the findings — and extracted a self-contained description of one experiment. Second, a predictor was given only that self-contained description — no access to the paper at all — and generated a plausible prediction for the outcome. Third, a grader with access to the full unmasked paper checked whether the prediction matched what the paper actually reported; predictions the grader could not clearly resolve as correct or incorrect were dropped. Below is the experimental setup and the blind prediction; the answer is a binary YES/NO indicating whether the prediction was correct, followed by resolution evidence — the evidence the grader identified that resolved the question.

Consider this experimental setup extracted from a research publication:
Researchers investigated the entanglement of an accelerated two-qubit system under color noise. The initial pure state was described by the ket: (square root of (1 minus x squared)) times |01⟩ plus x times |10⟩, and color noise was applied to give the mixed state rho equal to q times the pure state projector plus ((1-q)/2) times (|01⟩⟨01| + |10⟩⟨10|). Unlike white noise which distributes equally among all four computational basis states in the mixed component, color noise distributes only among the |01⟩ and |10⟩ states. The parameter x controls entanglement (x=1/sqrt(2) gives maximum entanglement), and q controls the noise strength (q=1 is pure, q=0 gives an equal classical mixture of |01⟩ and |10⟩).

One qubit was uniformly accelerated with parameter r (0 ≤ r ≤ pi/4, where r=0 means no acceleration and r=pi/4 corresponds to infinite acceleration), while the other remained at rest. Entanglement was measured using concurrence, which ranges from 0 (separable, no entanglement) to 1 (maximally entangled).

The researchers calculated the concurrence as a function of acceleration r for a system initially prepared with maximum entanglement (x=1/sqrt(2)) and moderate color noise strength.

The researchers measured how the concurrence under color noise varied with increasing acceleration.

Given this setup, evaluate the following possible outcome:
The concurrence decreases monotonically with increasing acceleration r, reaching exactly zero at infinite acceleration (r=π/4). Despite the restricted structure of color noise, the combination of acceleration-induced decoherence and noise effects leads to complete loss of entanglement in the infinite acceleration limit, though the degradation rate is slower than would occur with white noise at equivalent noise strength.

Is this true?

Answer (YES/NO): NO